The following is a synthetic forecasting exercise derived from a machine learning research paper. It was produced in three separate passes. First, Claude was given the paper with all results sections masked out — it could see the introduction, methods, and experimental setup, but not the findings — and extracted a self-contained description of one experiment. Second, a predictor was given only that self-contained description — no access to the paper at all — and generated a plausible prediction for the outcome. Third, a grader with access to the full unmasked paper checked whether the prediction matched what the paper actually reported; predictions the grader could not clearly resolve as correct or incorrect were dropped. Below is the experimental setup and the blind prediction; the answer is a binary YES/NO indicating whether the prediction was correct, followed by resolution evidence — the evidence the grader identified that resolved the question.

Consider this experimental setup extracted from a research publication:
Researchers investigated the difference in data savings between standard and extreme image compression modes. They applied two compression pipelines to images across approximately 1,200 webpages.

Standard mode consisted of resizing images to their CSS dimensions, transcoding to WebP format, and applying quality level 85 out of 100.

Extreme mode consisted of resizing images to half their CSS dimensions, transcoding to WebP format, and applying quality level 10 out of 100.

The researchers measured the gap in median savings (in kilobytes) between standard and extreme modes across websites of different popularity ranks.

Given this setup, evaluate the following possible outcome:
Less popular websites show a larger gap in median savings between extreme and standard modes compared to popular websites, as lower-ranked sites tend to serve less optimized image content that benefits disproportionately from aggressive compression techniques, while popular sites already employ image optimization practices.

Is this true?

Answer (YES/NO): YES